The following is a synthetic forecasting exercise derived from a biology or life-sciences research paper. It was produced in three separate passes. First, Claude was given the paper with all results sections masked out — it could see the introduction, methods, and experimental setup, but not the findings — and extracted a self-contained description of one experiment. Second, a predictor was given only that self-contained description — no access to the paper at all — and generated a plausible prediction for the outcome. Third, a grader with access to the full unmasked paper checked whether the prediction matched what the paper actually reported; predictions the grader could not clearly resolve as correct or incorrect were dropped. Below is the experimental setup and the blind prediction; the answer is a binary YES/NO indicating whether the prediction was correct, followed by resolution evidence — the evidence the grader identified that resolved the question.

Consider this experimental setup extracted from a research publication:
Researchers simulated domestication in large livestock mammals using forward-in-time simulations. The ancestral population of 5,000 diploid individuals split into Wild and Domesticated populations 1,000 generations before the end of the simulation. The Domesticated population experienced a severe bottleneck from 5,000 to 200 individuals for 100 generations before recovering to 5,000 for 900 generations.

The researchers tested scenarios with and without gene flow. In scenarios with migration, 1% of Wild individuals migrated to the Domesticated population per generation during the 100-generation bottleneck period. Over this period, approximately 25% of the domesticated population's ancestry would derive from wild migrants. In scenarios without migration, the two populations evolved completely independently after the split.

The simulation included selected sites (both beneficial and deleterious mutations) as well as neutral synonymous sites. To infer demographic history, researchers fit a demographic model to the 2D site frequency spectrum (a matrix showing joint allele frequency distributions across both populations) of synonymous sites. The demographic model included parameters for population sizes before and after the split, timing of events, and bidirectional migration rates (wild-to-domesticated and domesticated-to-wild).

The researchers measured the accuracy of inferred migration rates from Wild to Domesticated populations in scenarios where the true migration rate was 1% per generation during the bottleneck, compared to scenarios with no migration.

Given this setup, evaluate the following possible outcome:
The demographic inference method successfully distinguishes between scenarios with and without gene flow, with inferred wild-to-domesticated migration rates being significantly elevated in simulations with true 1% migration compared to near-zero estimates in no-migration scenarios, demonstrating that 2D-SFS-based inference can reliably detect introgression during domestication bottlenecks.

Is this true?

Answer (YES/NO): NO